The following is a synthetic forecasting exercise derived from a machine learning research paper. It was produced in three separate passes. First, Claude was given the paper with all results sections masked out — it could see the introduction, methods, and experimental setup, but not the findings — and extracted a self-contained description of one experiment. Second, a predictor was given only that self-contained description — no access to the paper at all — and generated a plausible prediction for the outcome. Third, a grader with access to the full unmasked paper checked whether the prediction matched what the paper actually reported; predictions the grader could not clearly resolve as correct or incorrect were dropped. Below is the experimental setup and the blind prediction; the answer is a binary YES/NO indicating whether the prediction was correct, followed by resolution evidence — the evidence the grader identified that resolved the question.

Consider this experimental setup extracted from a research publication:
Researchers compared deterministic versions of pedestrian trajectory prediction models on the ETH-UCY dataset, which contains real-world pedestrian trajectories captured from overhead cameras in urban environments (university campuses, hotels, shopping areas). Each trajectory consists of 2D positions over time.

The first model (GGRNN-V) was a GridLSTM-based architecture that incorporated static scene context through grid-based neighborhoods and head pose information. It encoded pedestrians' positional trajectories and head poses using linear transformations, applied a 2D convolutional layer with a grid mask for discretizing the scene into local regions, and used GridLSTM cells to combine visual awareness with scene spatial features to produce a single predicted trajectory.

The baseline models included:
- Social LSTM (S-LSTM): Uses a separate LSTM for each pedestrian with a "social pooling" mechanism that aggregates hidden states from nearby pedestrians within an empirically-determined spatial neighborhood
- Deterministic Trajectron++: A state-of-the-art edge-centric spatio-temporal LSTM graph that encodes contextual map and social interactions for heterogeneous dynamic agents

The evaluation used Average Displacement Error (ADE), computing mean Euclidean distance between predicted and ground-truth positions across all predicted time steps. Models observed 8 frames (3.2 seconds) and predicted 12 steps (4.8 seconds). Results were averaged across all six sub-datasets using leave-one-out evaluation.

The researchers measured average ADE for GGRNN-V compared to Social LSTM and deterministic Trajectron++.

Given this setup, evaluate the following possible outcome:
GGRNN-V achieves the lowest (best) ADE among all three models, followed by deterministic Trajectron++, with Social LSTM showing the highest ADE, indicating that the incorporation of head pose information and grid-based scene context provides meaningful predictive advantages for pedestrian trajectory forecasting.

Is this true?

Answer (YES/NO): NO